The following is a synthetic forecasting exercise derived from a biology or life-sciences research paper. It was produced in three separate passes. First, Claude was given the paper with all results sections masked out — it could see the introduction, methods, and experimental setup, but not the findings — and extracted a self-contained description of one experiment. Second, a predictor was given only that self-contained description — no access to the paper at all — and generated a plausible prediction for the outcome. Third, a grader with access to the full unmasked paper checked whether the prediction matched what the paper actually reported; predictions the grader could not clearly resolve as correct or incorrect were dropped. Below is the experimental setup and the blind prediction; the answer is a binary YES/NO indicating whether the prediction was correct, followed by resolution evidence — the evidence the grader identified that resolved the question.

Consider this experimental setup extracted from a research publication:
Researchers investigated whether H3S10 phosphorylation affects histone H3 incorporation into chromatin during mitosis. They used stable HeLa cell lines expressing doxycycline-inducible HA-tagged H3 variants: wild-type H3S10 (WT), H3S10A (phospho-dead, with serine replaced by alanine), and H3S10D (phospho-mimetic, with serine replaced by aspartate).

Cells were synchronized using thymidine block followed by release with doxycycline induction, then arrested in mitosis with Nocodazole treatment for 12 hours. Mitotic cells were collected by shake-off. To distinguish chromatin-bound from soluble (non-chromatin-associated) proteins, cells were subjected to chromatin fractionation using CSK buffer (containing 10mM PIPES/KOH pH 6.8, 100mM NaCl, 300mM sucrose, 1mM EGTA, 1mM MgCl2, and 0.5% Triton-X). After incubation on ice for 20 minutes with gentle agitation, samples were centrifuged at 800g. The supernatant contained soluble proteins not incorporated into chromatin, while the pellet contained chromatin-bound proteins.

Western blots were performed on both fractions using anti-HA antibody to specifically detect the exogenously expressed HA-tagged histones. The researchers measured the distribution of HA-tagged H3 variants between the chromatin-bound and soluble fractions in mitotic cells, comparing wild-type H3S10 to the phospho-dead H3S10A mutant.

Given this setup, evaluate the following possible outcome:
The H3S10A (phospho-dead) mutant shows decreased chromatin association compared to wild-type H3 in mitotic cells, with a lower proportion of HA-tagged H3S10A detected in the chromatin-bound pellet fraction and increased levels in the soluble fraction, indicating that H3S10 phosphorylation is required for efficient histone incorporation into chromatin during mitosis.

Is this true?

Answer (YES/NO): NO